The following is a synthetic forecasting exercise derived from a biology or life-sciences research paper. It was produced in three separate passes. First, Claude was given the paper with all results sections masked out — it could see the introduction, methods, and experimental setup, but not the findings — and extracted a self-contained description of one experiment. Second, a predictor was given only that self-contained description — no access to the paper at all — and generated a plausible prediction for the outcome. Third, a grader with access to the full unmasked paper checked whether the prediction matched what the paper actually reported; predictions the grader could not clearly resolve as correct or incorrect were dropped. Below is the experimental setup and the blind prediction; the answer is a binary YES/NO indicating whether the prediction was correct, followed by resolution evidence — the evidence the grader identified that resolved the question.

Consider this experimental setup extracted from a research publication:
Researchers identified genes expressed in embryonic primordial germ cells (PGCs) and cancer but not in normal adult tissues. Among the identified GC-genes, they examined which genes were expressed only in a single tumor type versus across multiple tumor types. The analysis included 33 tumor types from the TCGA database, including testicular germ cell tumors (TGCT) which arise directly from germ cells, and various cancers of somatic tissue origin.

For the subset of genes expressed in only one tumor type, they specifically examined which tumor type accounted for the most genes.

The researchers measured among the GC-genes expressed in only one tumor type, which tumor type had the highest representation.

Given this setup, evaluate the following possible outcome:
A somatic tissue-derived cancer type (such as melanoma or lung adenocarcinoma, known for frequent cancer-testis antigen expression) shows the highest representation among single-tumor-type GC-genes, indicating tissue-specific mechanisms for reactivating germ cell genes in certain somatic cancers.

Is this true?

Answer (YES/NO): NO